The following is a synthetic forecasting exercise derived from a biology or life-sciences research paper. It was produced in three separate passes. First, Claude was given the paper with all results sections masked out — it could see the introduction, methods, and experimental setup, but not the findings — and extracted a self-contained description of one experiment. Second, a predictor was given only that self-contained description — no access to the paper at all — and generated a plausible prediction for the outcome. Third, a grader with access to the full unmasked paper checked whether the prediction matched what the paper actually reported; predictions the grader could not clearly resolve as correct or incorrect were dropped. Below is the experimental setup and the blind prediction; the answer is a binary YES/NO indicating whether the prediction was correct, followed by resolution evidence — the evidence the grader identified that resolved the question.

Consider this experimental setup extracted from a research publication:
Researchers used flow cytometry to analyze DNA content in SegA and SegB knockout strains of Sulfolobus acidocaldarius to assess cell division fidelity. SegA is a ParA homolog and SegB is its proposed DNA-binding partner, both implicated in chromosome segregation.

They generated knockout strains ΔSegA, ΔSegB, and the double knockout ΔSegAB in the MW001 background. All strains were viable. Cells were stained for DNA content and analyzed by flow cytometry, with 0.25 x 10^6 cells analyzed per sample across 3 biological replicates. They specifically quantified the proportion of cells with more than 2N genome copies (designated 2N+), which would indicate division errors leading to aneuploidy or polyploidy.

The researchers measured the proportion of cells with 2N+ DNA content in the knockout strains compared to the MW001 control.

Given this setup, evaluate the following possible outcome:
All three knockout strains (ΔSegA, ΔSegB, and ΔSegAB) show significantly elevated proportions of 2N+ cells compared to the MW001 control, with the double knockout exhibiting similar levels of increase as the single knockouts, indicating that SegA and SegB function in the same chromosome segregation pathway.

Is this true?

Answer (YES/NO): YES